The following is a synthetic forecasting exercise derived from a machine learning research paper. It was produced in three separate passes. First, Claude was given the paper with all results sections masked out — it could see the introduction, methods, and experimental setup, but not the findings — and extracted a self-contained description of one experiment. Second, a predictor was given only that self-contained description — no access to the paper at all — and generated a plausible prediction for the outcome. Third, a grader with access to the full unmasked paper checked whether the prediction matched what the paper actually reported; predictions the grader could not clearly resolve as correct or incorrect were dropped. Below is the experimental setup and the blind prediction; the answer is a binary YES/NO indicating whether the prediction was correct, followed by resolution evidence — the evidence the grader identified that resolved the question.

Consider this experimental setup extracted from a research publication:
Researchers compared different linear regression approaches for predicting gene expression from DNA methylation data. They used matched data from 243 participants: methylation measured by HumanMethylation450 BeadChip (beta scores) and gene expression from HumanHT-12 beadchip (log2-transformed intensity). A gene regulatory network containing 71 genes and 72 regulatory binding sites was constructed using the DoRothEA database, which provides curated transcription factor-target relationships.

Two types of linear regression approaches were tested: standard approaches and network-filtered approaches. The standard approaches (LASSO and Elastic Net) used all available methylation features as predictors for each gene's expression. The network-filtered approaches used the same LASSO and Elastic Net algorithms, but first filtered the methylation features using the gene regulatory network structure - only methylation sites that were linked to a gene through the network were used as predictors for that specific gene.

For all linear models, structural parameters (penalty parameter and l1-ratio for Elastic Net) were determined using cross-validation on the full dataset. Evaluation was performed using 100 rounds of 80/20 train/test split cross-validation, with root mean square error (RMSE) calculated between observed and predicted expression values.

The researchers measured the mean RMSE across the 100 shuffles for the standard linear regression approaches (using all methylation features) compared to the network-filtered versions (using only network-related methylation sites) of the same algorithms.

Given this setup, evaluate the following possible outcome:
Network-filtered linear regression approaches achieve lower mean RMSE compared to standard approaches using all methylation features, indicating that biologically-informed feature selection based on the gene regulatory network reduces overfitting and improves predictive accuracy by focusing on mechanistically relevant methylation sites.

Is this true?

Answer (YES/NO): YES